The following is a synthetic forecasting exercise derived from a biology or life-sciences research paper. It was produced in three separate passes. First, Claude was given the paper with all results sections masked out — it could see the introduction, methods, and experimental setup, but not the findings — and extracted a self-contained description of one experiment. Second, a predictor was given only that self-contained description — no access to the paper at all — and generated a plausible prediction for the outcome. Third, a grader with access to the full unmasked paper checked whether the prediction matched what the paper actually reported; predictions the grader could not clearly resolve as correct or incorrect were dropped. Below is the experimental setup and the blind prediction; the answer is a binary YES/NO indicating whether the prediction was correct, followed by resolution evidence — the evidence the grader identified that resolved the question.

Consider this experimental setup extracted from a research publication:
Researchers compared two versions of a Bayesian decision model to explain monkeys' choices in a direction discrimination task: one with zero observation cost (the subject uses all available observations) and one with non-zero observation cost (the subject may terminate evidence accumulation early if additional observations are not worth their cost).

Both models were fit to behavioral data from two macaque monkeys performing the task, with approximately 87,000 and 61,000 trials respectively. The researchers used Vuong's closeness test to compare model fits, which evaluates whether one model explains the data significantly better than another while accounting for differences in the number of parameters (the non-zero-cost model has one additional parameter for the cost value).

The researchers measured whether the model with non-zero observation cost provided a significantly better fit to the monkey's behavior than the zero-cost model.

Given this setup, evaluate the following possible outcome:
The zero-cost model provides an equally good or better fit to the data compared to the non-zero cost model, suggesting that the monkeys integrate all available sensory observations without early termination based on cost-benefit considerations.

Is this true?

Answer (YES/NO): YES